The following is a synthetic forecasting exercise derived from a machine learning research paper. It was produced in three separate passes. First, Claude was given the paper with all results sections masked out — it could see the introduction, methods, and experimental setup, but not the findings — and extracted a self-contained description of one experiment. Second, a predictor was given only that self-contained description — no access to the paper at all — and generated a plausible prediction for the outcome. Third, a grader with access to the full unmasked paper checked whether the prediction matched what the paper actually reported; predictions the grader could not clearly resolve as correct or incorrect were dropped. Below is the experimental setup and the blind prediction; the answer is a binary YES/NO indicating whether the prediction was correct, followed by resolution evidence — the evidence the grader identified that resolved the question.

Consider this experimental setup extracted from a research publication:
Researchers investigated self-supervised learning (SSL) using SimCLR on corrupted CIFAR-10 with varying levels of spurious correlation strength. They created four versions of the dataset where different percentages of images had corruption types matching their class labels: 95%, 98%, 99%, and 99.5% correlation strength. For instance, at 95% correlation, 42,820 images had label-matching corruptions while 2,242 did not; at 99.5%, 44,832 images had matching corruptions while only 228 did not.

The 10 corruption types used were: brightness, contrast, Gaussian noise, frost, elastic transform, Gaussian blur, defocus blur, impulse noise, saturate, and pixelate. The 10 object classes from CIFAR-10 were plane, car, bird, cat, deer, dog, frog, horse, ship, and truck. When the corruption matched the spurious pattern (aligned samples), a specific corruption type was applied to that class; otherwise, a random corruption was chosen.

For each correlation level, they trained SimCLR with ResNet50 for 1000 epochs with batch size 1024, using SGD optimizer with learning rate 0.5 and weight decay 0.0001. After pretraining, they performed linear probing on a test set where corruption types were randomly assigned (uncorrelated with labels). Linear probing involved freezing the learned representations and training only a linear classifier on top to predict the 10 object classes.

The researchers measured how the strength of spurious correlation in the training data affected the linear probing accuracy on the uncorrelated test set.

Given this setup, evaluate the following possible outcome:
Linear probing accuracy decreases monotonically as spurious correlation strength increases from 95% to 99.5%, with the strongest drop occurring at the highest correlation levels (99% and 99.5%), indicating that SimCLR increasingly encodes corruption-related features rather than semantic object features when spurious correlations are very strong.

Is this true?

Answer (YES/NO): NO